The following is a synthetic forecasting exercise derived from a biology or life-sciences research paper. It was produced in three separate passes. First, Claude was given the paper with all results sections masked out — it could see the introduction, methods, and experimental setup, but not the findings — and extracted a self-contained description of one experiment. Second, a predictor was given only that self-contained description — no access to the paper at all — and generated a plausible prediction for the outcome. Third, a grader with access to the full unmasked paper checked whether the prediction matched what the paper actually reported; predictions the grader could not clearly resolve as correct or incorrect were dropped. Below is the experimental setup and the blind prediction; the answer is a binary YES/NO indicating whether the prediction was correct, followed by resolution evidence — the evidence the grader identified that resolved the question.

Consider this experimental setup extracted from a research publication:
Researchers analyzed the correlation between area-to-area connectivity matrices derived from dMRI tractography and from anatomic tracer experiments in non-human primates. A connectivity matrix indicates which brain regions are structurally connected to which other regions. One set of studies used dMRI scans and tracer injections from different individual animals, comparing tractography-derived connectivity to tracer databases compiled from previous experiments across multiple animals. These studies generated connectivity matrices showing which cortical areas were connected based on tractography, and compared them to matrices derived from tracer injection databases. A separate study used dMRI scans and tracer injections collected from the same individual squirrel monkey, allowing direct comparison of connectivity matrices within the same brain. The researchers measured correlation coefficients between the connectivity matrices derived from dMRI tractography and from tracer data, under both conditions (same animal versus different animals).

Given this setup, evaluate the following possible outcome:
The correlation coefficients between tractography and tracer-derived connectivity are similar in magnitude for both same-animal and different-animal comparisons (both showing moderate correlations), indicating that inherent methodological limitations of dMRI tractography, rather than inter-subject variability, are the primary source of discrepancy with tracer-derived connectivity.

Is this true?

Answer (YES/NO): NO